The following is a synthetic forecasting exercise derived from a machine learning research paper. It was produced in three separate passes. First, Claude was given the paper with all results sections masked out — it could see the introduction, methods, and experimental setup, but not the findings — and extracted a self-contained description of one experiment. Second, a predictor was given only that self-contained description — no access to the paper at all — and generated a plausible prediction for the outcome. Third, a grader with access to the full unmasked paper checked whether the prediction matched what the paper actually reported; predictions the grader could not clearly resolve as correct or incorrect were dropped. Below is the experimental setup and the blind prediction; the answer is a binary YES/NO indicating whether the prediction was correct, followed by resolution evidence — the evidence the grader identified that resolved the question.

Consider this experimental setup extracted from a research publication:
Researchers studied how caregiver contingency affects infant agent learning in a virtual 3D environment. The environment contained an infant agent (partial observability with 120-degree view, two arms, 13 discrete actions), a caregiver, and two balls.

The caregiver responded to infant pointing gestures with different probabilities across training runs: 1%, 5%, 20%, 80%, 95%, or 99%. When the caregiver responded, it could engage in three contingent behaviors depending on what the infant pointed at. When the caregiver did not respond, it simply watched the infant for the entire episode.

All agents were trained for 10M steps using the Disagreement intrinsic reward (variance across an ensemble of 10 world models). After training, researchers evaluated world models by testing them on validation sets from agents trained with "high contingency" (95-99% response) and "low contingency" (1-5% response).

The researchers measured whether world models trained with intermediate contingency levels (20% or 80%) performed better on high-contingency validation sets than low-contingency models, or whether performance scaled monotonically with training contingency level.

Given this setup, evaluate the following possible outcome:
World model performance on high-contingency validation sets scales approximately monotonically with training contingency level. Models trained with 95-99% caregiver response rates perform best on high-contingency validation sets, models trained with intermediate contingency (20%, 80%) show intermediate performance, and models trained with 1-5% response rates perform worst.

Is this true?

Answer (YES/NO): YES